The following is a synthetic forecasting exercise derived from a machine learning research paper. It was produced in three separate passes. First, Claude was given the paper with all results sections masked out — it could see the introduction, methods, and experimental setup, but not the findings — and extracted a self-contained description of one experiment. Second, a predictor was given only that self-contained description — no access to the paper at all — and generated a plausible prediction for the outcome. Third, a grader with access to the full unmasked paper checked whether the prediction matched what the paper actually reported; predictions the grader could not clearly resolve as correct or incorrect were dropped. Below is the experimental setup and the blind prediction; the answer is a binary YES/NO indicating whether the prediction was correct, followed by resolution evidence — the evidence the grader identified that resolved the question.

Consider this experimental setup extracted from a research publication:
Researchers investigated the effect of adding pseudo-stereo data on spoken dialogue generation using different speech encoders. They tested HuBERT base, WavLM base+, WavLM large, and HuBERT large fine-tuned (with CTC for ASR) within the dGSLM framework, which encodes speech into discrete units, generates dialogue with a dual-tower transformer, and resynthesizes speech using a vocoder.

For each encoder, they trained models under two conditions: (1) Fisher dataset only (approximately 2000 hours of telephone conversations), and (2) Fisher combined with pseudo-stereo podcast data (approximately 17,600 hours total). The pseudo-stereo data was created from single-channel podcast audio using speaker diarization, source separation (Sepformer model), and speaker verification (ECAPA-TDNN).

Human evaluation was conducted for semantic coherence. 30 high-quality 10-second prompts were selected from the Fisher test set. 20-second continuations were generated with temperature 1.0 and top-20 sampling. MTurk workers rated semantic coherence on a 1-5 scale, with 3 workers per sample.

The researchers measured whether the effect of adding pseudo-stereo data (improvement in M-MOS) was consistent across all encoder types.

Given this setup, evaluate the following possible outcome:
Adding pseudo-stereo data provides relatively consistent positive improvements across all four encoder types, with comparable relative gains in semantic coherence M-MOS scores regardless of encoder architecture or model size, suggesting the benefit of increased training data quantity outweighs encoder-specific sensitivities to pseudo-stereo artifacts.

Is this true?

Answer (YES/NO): NO